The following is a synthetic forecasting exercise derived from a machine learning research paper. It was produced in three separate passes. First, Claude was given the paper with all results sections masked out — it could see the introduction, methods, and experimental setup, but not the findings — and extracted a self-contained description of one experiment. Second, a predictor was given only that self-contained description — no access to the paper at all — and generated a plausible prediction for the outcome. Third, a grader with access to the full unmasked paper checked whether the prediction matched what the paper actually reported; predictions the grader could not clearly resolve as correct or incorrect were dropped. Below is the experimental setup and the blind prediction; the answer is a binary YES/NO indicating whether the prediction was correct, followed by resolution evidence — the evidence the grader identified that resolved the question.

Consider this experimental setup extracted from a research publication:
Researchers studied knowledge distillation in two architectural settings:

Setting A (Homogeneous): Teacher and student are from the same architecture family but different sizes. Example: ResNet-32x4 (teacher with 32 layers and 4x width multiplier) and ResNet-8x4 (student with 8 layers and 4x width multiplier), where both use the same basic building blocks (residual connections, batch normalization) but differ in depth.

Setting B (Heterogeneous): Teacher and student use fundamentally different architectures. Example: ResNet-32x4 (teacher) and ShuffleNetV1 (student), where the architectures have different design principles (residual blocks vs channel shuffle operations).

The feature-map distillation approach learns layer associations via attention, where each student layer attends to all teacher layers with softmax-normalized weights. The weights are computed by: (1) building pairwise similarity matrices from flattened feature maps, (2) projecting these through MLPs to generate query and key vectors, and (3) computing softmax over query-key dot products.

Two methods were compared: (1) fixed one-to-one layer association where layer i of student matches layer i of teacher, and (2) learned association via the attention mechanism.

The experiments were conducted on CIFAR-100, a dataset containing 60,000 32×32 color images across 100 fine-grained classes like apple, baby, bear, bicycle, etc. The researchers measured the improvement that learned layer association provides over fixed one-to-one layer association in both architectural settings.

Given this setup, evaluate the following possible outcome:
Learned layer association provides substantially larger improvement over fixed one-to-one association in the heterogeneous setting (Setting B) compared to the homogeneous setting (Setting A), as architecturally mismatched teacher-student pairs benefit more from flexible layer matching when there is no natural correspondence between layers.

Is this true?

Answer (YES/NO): NO